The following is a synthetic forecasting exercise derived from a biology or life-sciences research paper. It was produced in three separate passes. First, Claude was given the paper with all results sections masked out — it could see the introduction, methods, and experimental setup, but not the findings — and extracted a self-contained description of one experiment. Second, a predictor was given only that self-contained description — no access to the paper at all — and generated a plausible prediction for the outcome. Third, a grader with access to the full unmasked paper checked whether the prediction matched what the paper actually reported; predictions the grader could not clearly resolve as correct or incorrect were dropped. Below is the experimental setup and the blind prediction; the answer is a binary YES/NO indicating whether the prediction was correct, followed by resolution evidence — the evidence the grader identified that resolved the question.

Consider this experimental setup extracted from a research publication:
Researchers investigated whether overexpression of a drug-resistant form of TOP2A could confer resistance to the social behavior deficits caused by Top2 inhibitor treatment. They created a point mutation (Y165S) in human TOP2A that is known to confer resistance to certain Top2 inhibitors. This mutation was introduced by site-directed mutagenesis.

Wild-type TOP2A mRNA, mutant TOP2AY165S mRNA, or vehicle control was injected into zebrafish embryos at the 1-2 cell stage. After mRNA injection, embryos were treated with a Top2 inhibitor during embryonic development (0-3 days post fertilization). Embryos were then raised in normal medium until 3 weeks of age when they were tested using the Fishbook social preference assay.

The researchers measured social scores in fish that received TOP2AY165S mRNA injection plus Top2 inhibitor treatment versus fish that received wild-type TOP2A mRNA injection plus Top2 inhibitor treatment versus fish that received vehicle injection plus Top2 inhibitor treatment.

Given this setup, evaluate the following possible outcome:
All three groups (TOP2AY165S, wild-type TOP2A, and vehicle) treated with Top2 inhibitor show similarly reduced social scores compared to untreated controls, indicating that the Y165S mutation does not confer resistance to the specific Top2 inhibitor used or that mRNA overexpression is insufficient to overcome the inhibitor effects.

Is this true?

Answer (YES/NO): NO